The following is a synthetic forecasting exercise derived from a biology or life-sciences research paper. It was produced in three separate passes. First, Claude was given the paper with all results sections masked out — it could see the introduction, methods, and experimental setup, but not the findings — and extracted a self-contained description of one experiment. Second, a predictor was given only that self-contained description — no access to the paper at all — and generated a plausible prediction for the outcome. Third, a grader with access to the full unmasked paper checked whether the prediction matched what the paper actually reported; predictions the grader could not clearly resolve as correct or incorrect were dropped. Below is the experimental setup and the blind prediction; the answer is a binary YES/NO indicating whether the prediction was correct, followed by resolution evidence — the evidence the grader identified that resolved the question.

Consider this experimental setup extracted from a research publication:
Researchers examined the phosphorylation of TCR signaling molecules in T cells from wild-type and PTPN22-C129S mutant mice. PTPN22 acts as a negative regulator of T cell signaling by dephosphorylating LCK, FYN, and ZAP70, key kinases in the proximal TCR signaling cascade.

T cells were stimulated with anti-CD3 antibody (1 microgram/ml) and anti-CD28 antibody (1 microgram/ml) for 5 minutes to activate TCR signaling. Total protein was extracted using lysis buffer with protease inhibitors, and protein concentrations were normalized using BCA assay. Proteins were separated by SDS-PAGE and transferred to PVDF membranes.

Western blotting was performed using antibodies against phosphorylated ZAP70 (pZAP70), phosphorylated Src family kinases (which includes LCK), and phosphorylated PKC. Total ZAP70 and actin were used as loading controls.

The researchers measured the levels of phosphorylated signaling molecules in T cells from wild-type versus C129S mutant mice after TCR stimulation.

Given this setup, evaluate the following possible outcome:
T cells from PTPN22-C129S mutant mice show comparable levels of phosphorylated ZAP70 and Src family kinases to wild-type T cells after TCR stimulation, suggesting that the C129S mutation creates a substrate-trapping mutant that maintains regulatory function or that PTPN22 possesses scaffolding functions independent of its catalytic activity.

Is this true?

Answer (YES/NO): NO